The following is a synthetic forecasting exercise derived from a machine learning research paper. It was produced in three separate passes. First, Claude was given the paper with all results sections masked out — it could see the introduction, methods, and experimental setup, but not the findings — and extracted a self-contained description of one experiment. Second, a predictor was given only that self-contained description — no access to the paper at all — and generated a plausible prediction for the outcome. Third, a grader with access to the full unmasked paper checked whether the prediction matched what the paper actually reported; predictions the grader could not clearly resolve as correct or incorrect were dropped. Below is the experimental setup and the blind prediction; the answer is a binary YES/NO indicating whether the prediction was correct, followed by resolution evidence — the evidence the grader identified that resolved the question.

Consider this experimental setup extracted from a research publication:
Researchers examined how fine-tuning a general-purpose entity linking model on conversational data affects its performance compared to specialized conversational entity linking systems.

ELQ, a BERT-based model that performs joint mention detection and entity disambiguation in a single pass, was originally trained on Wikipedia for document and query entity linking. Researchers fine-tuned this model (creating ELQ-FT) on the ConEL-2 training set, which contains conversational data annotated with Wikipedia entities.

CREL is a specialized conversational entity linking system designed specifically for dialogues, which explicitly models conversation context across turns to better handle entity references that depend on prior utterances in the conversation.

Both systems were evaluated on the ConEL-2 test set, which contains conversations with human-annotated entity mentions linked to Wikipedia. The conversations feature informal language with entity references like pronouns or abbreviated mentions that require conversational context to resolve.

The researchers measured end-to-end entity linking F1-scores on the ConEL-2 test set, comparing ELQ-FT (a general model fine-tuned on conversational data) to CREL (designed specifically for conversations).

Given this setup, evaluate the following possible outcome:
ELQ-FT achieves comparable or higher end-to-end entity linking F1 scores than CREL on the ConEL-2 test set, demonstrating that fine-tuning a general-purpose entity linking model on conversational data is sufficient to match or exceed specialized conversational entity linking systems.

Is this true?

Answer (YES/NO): YES